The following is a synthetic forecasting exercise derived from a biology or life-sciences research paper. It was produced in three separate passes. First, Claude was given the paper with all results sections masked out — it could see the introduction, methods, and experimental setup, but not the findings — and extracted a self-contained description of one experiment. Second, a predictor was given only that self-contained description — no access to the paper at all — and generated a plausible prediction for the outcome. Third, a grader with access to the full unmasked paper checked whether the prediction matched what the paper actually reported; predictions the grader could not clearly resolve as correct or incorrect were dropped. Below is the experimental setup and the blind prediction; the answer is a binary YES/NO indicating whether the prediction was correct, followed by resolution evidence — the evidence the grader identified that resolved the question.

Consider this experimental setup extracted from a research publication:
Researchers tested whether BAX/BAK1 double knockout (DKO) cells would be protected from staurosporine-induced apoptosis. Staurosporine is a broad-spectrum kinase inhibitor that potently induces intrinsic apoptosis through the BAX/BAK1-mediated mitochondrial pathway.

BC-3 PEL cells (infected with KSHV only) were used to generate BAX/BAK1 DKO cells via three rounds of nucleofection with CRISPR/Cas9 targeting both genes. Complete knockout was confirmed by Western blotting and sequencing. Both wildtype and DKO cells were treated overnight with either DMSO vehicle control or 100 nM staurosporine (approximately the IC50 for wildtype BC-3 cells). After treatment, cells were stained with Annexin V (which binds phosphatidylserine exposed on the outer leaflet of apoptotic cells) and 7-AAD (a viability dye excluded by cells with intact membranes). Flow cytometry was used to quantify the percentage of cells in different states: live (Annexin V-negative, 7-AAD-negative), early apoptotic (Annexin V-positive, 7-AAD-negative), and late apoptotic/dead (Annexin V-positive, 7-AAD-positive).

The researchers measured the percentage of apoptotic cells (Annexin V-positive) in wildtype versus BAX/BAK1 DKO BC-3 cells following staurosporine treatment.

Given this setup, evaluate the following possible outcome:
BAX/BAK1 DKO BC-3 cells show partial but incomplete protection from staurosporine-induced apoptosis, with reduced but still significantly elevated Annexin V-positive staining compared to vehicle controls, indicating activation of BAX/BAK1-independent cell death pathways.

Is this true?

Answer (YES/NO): NO